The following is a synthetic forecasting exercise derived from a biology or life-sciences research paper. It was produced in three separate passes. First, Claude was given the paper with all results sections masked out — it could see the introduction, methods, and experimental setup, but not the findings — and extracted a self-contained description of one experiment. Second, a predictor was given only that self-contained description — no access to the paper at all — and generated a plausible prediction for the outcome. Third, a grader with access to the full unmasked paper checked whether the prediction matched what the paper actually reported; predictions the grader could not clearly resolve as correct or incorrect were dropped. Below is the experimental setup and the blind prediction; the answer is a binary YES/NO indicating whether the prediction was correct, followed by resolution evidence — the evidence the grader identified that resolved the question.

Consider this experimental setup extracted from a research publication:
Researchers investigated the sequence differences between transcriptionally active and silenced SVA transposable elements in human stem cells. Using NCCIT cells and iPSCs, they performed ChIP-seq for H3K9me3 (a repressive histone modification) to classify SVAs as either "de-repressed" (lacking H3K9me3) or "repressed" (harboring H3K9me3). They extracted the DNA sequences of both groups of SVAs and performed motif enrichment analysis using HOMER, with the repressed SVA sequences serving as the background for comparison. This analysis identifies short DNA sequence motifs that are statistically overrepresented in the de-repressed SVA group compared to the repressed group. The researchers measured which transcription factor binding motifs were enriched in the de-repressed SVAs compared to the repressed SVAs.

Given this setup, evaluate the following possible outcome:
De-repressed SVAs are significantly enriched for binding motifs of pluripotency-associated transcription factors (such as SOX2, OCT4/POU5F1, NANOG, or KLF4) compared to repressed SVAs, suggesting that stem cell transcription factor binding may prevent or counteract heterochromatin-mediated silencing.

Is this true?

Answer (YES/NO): YES